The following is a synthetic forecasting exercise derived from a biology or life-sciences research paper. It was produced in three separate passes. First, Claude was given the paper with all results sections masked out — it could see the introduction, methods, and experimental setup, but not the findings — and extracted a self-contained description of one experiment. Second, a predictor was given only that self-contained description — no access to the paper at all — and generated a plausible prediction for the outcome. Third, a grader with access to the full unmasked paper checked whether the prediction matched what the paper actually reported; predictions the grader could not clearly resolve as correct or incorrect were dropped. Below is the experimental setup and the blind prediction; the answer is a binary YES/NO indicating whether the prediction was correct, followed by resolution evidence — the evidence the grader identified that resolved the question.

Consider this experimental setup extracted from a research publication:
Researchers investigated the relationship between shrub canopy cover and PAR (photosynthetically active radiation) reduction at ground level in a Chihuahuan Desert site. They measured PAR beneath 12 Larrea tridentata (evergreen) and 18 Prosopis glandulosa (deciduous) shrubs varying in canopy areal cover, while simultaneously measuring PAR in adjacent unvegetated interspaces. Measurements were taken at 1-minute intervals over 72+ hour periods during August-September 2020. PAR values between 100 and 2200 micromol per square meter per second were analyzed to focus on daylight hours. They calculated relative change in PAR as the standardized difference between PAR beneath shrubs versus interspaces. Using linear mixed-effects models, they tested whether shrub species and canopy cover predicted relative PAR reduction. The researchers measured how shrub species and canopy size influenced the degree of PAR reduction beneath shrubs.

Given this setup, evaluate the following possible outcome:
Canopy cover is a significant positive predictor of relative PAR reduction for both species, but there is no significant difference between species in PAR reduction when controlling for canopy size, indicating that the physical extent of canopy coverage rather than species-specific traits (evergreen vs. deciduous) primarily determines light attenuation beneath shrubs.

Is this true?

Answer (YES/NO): YES